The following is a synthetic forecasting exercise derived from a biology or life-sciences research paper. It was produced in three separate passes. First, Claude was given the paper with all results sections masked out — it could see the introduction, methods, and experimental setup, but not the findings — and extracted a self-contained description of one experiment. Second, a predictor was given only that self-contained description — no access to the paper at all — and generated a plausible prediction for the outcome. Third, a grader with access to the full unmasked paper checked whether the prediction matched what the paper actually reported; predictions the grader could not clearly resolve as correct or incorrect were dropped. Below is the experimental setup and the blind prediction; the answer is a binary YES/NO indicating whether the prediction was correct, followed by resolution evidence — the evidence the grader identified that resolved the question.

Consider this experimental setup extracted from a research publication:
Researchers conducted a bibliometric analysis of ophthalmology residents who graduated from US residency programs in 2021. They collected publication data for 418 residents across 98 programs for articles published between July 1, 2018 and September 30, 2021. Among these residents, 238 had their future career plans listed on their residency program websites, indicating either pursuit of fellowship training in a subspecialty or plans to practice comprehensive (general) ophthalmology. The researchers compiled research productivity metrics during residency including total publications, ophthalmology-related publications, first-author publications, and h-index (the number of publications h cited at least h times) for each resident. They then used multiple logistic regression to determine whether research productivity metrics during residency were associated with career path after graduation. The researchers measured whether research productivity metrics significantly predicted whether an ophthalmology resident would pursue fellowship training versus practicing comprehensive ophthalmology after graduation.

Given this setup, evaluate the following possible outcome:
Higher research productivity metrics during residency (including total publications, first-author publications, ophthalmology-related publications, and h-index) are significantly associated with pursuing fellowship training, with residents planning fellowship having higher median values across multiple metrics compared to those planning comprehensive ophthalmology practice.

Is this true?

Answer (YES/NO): NO